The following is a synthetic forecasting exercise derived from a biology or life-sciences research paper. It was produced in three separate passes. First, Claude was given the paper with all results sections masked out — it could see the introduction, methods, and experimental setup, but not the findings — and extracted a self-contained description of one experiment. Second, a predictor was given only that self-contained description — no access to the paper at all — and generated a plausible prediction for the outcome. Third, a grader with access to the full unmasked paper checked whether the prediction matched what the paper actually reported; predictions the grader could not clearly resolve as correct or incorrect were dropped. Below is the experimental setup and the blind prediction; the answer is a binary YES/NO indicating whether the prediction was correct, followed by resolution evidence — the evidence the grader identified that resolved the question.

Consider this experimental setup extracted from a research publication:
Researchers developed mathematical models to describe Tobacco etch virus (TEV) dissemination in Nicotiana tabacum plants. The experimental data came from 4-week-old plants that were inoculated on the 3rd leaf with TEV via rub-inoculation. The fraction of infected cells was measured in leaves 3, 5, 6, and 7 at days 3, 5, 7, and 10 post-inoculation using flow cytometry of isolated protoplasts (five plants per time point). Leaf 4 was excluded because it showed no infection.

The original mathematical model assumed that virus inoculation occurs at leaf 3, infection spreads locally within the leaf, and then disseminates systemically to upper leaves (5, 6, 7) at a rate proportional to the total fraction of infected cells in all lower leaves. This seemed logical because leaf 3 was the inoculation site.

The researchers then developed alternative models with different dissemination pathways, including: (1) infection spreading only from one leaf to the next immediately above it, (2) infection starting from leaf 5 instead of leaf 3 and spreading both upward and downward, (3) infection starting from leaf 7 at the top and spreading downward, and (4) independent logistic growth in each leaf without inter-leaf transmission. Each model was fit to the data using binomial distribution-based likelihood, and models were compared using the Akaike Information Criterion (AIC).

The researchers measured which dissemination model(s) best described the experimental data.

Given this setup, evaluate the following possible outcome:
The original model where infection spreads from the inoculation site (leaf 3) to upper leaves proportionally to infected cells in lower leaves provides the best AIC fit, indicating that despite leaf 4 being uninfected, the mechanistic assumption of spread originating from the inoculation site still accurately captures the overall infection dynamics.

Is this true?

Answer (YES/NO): NO